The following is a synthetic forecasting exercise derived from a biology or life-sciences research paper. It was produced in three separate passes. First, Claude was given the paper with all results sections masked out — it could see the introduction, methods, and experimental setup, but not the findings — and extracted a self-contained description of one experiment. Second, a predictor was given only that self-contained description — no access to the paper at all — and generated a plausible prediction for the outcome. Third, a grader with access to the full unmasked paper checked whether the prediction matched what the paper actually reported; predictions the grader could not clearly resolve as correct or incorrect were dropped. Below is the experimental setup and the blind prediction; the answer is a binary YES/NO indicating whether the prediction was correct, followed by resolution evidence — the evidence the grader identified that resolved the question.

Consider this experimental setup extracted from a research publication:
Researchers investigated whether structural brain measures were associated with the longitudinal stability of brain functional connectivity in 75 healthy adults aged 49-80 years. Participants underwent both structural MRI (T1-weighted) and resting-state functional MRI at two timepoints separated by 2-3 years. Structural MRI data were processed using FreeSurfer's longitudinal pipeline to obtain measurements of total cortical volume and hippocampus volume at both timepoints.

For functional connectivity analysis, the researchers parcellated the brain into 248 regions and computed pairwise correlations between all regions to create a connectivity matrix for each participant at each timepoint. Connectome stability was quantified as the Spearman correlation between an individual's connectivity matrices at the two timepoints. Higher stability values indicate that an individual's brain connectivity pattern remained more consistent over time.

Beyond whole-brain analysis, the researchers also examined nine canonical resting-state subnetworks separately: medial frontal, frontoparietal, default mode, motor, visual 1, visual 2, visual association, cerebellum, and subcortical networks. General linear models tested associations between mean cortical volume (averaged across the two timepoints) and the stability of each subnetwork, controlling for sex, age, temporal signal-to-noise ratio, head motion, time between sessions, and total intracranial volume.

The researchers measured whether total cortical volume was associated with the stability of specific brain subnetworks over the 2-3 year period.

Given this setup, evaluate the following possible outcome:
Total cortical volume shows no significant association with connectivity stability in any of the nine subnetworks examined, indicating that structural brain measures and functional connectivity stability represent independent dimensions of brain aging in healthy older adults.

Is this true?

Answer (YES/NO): NO